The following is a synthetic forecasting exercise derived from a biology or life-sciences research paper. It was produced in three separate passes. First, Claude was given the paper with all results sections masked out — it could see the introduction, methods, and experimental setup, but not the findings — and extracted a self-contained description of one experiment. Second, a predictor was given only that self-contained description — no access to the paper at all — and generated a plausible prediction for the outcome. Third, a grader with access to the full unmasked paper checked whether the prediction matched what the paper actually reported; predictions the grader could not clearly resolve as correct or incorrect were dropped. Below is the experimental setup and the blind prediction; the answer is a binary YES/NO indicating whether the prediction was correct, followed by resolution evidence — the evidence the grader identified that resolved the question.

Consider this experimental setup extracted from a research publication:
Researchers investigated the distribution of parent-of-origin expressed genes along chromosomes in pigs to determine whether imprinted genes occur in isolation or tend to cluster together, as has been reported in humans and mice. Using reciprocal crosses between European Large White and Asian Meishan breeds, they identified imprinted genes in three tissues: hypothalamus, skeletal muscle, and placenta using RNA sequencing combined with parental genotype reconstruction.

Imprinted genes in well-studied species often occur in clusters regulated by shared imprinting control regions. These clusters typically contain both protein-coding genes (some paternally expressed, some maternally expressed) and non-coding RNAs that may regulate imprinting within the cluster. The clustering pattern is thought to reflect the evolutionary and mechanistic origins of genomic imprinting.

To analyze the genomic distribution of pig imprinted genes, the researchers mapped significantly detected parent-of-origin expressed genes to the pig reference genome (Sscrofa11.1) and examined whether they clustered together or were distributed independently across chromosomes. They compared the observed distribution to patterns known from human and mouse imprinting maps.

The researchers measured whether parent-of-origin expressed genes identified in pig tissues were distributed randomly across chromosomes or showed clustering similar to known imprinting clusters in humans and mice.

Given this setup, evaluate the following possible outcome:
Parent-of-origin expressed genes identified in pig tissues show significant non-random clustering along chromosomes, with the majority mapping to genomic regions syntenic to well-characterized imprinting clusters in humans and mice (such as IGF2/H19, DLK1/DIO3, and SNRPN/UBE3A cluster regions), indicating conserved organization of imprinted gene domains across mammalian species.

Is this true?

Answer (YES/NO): NO